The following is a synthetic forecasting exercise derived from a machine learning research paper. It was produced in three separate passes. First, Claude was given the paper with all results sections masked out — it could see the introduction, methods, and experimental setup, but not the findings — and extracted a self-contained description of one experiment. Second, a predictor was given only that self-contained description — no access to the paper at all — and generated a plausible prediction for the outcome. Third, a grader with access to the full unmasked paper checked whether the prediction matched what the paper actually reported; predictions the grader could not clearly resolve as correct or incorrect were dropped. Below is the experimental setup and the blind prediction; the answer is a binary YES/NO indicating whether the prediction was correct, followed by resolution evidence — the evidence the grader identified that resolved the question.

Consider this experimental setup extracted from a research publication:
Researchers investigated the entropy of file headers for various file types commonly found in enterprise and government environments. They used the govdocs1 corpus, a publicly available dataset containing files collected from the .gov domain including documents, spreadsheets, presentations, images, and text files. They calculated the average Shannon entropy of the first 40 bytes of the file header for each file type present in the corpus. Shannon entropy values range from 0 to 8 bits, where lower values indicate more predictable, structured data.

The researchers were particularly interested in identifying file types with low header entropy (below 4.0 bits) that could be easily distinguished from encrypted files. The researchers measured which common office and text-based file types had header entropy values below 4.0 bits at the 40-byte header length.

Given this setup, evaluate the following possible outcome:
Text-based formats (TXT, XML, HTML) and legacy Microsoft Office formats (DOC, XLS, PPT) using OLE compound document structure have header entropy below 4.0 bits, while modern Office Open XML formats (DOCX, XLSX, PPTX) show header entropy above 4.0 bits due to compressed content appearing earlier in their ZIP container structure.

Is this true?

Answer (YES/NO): NO